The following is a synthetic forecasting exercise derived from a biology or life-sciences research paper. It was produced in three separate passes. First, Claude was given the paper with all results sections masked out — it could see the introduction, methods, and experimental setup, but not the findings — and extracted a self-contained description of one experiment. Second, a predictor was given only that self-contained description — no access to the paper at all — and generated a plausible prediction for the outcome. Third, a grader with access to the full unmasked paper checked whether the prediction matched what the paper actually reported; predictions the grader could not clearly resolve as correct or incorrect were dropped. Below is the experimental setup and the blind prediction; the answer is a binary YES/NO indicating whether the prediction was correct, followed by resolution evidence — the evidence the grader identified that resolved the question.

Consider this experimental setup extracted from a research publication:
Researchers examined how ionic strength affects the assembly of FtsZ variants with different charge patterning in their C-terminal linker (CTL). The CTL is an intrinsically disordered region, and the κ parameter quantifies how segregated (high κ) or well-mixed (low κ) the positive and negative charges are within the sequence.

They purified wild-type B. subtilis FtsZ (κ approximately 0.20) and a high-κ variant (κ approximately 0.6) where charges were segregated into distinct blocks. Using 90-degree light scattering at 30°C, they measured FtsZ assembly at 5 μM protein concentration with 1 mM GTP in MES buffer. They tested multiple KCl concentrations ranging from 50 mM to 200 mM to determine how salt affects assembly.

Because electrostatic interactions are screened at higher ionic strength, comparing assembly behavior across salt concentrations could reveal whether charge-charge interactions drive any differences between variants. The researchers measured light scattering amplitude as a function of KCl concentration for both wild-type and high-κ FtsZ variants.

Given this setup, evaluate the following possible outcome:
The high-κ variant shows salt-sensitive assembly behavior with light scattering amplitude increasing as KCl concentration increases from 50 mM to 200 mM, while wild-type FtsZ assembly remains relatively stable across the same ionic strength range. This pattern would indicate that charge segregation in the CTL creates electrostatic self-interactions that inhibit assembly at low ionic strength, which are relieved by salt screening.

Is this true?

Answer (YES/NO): NO